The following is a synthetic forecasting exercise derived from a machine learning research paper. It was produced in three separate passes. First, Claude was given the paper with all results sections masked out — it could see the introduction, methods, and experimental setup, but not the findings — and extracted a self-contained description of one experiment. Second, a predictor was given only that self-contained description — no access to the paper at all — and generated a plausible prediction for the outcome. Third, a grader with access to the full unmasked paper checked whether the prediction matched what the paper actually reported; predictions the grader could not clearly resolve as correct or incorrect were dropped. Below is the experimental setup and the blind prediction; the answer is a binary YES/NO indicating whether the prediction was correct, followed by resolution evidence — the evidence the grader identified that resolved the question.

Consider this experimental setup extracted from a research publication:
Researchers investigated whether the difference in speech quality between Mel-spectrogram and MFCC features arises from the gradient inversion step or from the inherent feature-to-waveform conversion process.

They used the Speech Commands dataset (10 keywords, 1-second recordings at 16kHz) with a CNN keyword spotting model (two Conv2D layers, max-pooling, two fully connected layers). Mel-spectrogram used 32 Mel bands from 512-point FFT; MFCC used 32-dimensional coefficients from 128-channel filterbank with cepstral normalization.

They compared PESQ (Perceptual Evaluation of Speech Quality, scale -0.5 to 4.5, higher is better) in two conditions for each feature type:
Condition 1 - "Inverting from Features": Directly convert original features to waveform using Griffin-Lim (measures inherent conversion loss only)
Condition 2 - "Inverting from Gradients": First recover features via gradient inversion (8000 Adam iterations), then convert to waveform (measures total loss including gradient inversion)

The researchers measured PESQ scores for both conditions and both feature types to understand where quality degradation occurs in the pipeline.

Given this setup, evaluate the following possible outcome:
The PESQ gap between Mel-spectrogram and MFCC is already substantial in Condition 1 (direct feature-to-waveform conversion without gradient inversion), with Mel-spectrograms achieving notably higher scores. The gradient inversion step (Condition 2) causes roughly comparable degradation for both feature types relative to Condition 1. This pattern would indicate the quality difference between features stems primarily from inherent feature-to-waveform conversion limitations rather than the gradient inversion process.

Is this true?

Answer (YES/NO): NO